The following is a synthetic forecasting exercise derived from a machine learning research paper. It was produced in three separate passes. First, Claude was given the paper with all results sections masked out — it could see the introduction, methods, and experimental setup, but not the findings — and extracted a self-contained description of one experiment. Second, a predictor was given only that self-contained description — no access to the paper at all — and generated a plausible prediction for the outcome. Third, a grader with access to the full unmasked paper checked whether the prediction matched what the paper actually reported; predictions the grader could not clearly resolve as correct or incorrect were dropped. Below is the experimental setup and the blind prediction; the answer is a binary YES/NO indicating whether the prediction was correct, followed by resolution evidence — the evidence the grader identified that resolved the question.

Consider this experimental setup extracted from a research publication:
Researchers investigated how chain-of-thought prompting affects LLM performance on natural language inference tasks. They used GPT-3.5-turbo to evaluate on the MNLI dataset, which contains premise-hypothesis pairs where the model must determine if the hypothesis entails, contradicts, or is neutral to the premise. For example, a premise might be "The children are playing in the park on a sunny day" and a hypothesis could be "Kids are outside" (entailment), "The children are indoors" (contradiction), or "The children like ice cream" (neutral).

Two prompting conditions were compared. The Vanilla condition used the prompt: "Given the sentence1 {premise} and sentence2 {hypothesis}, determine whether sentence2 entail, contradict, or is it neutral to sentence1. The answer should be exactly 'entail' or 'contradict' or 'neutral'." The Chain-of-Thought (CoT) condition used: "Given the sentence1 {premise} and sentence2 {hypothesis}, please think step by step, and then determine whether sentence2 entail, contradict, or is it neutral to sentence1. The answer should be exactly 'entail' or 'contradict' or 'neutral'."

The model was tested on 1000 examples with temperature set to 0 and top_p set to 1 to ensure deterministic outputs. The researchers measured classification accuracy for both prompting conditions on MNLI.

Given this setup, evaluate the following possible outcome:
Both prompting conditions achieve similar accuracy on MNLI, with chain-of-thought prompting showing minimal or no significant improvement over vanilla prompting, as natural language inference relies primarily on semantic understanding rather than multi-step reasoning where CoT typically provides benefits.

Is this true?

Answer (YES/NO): NO